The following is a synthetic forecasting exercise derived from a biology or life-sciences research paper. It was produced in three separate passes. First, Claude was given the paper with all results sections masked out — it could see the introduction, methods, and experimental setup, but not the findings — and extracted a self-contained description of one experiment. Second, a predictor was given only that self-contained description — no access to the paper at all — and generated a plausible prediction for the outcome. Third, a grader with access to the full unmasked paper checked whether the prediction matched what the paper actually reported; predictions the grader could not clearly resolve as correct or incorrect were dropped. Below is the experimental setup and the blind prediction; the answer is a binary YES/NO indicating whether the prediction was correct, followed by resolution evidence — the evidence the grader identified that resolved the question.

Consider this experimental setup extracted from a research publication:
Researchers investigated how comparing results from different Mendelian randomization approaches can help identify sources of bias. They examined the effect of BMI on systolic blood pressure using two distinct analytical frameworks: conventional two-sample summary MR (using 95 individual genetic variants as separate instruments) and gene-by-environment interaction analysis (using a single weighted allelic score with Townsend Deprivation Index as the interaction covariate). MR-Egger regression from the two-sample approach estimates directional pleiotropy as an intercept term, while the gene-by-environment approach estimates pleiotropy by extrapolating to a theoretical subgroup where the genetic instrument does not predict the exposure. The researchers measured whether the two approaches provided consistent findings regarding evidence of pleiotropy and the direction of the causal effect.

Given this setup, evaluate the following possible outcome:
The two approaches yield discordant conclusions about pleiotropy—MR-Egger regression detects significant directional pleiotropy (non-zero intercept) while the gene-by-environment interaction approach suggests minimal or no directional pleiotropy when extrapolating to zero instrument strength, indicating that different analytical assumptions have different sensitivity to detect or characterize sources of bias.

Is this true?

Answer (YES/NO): NO